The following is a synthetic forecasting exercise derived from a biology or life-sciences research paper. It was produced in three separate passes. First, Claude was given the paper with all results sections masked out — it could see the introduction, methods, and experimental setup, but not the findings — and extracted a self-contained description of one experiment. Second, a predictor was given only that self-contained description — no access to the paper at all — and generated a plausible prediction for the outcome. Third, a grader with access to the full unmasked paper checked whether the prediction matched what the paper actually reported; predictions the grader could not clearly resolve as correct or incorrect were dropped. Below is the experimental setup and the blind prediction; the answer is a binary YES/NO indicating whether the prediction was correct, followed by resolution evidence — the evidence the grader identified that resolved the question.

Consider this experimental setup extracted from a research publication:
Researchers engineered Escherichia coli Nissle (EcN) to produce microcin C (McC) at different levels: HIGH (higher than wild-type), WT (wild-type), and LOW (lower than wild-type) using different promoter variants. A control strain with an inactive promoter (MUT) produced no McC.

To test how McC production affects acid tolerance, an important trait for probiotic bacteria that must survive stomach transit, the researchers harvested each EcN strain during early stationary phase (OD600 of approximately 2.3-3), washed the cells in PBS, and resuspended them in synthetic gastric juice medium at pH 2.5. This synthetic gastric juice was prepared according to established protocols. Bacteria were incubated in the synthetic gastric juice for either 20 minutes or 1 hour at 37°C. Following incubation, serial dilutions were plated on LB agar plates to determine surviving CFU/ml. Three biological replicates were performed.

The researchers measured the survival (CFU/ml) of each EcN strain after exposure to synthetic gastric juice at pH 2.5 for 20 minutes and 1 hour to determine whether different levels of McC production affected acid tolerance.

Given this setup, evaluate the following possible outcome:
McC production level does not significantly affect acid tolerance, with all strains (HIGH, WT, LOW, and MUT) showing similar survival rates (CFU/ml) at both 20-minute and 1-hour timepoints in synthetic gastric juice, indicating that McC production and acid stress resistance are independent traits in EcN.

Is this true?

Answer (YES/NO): NO